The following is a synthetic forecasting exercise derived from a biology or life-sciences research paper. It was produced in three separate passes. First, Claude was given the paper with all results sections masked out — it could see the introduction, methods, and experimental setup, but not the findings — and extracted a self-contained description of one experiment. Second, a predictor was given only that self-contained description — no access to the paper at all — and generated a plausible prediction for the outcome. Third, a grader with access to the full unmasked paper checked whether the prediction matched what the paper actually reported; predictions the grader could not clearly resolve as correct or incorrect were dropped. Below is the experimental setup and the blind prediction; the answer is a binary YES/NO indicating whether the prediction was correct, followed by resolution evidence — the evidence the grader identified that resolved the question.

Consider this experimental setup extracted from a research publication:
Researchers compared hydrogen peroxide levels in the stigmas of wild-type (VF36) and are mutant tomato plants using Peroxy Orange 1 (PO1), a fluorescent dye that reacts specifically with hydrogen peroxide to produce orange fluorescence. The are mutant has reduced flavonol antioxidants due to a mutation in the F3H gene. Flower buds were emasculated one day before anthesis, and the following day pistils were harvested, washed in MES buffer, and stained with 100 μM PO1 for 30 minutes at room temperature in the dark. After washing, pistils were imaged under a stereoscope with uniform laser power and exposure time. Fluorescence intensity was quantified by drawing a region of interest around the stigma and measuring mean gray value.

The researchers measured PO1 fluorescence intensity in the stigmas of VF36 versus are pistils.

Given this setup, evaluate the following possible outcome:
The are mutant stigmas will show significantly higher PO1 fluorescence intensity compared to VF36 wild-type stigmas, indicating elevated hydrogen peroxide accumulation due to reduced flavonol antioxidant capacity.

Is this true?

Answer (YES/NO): YES